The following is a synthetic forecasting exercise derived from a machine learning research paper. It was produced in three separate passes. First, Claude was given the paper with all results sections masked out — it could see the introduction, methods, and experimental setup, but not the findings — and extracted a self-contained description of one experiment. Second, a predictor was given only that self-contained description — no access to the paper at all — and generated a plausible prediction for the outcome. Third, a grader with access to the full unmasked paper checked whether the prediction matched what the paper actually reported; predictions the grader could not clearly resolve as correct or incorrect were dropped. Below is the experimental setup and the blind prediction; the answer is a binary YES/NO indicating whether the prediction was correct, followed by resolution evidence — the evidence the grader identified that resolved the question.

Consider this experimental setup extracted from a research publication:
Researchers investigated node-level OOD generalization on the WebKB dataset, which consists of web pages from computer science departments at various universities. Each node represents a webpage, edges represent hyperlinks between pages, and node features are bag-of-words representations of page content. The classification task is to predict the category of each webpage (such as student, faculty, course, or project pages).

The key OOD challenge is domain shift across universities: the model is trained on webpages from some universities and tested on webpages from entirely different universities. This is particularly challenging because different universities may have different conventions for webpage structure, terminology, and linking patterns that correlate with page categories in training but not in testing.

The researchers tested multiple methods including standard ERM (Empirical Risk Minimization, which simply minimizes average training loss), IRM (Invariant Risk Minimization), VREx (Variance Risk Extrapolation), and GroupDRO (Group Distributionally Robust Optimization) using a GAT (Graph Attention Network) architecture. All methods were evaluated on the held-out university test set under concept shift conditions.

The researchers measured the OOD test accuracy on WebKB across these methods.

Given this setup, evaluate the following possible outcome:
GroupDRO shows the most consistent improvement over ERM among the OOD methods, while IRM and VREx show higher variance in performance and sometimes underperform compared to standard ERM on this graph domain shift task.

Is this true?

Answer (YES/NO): NO